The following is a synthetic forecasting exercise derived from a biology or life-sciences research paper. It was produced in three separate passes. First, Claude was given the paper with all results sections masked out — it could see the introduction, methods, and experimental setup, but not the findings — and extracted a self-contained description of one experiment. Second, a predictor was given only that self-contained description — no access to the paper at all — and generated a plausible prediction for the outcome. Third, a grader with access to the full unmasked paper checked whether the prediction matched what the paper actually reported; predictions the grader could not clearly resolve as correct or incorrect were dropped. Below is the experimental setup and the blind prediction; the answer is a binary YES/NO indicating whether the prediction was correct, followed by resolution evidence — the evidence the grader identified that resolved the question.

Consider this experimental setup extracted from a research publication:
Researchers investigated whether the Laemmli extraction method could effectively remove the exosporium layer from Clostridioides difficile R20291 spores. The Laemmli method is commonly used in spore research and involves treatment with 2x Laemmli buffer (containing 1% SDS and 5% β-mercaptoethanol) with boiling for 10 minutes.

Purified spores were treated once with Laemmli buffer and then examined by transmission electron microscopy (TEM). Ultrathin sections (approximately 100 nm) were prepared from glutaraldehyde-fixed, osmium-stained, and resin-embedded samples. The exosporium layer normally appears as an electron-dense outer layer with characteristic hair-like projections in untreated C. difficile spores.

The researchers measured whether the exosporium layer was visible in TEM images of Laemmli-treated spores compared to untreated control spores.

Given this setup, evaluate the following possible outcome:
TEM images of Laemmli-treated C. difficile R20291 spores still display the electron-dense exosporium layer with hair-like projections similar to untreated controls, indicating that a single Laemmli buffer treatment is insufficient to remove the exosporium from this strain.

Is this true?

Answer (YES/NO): NO